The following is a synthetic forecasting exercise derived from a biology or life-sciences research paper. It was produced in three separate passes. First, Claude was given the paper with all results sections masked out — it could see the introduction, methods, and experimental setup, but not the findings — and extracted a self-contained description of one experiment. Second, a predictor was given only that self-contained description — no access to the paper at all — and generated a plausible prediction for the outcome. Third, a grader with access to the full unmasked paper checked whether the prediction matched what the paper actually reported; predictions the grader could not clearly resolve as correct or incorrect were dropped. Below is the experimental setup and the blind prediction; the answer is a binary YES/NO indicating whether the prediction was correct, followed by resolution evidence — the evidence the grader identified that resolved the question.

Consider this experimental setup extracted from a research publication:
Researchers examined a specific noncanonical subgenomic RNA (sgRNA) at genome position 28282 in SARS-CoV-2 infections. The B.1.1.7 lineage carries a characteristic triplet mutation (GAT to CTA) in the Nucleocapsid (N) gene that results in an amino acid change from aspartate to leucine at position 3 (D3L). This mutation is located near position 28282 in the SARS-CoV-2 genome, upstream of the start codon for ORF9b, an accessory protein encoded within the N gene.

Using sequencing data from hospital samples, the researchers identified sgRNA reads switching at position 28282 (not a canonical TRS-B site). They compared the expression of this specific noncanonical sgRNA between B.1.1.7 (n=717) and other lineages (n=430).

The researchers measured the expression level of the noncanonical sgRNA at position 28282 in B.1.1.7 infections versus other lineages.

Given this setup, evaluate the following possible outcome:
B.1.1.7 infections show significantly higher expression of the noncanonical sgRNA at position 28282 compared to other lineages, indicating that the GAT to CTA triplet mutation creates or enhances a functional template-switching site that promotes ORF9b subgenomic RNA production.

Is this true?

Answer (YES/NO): YES